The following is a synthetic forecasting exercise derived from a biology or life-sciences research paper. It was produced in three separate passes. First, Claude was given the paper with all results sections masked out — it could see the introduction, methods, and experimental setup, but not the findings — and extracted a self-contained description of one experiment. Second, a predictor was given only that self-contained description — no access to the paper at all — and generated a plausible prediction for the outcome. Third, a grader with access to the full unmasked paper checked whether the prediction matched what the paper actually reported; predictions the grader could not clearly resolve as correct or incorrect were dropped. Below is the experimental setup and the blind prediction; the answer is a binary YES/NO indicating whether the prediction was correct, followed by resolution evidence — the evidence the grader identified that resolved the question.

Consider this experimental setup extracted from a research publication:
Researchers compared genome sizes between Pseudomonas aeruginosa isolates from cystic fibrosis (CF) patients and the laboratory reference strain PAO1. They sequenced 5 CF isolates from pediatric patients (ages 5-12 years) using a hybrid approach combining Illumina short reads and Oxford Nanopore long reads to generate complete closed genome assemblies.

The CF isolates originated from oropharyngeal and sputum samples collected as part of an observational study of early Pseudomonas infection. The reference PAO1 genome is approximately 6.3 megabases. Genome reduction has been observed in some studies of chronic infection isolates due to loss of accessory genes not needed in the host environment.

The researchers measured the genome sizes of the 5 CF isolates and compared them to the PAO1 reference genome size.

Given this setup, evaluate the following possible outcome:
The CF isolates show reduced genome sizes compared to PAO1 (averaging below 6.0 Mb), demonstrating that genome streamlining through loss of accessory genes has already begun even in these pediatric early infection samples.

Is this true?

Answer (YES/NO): NO